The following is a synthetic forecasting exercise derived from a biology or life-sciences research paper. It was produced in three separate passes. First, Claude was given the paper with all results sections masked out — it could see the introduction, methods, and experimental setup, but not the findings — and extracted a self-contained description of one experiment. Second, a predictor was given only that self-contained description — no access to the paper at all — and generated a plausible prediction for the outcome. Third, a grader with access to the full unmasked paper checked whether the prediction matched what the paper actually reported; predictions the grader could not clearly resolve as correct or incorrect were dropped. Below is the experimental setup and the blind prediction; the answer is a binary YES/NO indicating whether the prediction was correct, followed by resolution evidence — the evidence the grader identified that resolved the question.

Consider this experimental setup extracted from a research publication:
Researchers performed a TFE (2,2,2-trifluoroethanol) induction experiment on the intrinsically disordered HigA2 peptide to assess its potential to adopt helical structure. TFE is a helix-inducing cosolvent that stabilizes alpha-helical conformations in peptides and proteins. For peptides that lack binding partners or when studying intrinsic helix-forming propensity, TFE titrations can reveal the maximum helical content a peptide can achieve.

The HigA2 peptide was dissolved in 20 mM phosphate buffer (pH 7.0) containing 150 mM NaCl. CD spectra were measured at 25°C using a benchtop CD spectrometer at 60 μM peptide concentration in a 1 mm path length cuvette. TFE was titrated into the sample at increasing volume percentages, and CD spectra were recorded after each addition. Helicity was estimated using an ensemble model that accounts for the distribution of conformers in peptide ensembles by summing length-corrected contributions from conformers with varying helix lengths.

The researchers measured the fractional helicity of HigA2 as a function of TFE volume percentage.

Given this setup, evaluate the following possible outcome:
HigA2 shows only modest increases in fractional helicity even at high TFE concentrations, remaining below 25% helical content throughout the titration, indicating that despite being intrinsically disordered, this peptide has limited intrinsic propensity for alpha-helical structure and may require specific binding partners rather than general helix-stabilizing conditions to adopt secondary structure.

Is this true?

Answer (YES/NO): NO